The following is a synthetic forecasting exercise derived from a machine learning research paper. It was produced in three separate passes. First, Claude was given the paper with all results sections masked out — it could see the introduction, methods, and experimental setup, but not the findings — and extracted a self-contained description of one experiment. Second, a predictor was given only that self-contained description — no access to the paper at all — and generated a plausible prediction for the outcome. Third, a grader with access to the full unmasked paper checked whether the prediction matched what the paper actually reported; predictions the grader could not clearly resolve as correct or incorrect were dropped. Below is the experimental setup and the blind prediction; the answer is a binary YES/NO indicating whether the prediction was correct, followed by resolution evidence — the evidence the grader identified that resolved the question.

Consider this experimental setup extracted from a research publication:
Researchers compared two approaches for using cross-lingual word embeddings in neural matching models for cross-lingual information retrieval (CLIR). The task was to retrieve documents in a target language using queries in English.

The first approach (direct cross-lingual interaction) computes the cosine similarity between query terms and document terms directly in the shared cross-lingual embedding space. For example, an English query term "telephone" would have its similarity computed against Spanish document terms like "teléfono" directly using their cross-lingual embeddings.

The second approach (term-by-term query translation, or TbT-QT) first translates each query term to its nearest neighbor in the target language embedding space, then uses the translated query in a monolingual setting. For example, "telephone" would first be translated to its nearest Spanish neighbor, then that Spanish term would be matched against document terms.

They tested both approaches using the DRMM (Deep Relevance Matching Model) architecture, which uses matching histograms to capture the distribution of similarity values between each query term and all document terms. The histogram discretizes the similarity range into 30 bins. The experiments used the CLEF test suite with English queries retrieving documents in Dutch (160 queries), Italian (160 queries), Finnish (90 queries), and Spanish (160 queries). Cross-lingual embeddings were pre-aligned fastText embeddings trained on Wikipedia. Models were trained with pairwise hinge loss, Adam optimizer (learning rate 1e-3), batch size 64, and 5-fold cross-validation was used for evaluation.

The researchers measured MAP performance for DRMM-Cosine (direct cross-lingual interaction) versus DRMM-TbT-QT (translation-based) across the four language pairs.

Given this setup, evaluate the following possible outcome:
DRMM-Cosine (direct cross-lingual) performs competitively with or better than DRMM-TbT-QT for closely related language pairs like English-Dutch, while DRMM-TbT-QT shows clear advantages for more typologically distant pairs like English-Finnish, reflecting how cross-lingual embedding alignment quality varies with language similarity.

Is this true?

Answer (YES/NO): NO